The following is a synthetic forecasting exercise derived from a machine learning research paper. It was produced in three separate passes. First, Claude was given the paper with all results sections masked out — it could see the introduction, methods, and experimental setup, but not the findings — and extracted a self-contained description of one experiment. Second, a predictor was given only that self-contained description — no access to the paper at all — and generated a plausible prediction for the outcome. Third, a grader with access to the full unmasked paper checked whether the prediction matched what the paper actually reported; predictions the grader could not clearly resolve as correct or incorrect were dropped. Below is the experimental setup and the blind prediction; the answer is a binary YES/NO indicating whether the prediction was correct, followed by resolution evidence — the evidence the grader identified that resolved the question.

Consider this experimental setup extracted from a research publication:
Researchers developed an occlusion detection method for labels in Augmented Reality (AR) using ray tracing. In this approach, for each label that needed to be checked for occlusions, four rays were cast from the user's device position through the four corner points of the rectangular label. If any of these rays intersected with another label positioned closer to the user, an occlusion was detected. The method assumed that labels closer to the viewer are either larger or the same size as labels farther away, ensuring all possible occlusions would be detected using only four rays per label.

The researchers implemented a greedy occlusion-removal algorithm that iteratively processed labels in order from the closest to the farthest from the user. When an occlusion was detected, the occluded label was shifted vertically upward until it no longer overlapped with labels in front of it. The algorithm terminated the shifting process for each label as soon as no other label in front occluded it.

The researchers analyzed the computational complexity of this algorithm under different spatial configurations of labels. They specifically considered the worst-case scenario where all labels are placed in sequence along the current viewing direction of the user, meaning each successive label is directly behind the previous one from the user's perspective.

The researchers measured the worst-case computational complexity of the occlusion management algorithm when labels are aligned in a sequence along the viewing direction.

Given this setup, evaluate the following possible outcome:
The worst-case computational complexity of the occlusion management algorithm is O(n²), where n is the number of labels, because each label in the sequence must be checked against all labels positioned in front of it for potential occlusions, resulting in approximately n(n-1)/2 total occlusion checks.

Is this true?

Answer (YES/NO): YES